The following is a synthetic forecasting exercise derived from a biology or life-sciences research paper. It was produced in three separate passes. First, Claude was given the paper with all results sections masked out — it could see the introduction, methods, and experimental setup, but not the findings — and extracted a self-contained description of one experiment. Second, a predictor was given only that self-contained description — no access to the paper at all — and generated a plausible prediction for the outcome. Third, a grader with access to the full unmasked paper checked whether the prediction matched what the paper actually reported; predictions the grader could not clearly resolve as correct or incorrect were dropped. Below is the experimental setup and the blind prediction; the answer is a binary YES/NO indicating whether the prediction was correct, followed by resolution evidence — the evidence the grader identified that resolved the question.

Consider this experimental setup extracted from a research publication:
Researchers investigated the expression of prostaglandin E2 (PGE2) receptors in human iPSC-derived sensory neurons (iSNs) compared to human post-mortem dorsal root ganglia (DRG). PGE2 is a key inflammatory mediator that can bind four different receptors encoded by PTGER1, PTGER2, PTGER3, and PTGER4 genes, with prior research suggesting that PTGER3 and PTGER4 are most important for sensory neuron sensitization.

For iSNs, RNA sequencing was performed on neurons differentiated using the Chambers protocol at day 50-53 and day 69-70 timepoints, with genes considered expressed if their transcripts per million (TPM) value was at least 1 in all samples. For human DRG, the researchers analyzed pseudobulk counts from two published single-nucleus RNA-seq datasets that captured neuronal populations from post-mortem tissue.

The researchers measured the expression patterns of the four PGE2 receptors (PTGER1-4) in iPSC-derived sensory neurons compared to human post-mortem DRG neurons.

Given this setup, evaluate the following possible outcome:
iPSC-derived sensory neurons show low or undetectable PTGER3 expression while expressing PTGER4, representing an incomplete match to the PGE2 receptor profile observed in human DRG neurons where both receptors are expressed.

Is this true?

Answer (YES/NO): YES